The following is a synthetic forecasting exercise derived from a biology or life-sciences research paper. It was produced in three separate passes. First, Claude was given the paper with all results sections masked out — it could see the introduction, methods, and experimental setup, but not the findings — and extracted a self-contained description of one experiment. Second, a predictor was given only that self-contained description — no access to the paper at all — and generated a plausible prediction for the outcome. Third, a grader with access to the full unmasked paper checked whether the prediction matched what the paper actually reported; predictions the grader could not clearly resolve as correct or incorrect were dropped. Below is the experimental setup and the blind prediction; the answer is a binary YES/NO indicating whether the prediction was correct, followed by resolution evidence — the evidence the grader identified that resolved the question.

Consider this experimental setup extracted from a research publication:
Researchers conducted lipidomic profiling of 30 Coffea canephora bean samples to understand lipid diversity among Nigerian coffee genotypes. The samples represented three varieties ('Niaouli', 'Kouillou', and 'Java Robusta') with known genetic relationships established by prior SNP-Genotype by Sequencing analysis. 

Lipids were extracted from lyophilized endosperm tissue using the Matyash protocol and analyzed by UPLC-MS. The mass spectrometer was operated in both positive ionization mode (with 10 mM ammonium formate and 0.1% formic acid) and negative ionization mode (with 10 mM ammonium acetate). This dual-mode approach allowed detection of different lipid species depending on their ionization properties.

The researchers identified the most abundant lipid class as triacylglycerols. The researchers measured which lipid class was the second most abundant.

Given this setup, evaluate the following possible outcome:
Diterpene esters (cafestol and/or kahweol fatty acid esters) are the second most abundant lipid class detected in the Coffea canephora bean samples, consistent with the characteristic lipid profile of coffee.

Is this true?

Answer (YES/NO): NO